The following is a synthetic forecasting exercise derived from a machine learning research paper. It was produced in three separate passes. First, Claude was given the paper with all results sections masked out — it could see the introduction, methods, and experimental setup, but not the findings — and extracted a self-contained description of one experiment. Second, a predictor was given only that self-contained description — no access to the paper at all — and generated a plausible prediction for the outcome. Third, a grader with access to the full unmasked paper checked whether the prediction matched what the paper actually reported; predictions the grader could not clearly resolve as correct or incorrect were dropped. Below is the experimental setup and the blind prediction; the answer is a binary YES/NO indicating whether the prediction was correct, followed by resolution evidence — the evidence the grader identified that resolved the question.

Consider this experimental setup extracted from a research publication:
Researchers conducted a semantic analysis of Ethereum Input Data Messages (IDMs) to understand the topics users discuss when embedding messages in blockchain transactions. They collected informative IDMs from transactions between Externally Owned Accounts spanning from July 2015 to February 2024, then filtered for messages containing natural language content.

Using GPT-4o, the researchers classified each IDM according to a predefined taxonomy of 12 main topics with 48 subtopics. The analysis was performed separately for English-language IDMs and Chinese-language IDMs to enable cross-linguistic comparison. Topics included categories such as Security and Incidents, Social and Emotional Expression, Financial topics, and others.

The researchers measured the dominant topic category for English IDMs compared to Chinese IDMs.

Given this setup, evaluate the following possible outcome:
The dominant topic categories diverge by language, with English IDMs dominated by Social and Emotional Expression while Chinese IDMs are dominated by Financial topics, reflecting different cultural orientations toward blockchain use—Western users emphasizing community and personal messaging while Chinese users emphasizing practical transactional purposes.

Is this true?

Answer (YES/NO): NO